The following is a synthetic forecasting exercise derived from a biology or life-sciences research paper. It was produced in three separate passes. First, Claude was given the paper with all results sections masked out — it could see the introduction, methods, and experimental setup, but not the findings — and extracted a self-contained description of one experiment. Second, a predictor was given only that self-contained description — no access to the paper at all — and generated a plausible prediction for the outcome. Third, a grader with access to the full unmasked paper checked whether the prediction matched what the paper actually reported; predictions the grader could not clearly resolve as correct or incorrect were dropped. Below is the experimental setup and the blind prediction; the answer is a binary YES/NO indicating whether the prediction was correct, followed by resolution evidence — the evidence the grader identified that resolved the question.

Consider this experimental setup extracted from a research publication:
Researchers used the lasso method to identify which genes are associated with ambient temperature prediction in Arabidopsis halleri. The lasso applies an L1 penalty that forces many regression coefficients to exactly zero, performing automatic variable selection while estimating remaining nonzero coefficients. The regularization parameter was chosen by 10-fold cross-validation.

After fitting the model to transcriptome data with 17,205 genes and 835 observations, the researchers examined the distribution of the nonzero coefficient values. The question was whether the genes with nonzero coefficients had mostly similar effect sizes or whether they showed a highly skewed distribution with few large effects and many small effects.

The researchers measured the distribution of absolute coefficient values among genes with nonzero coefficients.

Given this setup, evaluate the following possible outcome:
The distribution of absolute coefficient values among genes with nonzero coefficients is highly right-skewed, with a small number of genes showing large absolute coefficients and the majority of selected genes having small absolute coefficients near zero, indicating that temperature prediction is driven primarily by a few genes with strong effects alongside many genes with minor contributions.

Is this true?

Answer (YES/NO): YES